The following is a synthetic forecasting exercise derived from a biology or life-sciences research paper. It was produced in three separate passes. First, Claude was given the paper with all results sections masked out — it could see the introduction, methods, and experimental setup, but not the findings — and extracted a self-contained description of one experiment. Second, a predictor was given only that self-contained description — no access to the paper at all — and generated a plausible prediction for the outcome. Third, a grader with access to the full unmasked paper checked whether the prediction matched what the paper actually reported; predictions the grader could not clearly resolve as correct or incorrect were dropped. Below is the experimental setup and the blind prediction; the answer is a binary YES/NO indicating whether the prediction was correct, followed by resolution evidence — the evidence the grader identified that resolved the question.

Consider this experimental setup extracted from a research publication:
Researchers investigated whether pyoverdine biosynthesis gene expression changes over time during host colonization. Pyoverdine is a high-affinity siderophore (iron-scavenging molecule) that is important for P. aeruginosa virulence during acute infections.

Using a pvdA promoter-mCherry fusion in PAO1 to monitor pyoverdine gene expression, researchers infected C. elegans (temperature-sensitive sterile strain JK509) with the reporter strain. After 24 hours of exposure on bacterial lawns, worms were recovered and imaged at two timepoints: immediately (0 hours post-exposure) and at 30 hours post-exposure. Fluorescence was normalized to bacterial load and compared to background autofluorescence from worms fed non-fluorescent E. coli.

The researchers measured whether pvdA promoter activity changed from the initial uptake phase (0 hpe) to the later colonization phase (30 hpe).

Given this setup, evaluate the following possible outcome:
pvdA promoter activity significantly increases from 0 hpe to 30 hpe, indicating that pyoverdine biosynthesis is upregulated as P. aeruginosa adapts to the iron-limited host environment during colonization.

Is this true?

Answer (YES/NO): NO